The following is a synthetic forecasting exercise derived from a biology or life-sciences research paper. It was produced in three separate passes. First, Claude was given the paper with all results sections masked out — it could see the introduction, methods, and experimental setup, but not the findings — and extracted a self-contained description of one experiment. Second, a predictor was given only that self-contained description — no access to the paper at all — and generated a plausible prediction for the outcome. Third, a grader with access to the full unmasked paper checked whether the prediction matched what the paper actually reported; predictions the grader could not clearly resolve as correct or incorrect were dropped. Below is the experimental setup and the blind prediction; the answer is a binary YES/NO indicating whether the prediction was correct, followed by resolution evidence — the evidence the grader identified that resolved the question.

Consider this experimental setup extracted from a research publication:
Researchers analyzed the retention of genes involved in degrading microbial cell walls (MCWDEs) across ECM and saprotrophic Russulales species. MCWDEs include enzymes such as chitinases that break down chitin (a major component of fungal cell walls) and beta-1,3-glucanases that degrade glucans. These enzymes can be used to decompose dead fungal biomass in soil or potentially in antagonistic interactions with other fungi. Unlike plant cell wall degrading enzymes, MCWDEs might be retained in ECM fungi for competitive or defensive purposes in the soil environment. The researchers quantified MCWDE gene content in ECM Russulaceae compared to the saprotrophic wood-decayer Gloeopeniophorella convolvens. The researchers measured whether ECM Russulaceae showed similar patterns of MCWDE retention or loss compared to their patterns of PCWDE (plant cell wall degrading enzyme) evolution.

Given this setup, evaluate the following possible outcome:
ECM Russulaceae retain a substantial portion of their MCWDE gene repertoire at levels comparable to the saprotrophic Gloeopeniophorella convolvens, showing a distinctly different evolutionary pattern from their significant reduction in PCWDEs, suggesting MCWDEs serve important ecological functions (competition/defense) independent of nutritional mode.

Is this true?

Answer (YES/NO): NO